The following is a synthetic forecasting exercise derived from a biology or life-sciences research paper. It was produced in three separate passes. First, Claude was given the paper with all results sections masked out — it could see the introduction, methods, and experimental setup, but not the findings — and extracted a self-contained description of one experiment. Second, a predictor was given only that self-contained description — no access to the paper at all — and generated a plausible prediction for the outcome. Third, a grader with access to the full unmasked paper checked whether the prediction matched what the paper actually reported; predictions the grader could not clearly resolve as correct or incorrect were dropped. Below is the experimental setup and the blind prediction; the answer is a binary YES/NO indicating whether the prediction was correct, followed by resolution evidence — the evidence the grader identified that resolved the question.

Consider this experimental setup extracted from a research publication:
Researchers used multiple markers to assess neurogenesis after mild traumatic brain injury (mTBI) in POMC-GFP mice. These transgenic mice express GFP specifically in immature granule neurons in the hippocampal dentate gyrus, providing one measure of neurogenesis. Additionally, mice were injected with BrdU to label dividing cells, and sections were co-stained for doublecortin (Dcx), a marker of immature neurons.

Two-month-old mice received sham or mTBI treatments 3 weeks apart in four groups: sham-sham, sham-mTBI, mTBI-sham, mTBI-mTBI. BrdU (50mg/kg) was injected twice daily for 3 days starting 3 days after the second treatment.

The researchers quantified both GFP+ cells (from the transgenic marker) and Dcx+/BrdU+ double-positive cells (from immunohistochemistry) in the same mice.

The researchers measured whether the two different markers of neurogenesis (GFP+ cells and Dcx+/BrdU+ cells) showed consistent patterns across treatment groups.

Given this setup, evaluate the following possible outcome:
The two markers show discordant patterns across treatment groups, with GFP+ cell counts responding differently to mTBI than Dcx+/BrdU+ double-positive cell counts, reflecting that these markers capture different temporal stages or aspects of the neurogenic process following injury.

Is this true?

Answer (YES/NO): NO